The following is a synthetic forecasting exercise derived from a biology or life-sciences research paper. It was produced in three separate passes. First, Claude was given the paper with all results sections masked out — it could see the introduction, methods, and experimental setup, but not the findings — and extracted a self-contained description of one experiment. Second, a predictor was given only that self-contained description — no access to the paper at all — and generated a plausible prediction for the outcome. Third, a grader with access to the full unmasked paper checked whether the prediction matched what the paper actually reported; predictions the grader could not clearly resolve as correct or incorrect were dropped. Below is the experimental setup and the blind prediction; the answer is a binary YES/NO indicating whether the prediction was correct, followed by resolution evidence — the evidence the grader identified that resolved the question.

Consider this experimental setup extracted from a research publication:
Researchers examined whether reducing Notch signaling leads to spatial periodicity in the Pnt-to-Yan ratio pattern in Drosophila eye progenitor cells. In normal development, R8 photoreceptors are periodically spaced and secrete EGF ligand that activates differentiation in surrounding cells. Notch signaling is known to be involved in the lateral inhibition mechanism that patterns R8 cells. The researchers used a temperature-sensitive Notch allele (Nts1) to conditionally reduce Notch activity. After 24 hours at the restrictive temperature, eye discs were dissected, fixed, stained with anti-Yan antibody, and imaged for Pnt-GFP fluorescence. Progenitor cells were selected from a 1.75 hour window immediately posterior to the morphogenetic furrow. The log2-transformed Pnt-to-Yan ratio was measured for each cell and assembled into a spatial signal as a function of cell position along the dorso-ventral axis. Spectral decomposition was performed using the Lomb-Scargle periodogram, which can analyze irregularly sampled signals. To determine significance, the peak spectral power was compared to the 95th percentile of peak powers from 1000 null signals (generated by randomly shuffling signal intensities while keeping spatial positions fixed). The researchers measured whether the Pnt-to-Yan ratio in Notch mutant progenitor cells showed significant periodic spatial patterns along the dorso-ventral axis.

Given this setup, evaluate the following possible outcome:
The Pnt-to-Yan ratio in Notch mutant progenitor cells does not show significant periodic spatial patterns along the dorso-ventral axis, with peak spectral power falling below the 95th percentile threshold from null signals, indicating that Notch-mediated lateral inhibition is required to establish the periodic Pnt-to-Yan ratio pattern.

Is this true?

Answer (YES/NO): YES